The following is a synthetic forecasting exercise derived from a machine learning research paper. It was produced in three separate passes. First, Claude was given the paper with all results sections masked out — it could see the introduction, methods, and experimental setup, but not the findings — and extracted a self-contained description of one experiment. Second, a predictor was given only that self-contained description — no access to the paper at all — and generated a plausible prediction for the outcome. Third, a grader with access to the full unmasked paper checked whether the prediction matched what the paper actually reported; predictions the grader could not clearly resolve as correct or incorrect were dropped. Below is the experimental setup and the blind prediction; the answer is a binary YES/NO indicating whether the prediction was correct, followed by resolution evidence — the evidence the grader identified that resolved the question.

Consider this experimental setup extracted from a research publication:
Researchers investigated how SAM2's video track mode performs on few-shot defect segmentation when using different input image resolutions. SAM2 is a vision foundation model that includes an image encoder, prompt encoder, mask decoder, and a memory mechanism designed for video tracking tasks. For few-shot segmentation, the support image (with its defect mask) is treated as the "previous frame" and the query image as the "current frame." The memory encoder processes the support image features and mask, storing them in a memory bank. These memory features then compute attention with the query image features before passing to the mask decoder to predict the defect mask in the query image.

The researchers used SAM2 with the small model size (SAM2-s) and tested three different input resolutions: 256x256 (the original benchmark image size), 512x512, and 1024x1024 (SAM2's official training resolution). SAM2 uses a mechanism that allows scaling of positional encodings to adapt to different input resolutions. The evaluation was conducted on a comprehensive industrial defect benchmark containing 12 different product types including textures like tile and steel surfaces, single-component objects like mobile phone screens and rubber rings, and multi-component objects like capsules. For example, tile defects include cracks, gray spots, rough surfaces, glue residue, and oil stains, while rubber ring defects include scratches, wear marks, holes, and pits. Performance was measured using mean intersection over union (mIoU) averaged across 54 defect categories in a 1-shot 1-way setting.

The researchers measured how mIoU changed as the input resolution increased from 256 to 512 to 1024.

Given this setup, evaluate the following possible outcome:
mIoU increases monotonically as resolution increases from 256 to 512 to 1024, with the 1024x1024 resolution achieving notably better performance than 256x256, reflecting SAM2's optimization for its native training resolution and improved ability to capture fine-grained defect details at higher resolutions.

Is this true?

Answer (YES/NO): YES